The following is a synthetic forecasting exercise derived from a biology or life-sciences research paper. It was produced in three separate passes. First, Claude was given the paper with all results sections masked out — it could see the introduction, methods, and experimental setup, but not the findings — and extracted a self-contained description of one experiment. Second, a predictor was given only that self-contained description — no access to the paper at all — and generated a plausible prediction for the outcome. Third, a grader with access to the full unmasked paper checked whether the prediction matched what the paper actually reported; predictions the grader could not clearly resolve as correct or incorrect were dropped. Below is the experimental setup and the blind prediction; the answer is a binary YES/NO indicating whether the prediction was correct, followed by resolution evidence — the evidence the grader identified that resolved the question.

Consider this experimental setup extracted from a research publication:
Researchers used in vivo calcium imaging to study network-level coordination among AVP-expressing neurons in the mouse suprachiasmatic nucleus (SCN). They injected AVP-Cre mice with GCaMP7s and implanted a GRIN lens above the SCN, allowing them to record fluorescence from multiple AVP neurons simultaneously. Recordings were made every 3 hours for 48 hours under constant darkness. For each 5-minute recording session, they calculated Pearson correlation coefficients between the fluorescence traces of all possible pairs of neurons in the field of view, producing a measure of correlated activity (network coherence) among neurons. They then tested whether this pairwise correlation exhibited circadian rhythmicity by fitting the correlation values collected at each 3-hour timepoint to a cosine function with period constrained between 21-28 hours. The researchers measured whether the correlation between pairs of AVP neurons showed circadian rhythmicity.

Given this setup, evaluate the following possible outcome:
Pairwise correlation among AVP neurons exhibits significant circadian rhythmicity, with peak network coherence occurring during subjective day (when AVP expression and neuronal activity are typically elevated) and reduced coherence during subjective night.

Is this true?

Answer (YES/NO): YES